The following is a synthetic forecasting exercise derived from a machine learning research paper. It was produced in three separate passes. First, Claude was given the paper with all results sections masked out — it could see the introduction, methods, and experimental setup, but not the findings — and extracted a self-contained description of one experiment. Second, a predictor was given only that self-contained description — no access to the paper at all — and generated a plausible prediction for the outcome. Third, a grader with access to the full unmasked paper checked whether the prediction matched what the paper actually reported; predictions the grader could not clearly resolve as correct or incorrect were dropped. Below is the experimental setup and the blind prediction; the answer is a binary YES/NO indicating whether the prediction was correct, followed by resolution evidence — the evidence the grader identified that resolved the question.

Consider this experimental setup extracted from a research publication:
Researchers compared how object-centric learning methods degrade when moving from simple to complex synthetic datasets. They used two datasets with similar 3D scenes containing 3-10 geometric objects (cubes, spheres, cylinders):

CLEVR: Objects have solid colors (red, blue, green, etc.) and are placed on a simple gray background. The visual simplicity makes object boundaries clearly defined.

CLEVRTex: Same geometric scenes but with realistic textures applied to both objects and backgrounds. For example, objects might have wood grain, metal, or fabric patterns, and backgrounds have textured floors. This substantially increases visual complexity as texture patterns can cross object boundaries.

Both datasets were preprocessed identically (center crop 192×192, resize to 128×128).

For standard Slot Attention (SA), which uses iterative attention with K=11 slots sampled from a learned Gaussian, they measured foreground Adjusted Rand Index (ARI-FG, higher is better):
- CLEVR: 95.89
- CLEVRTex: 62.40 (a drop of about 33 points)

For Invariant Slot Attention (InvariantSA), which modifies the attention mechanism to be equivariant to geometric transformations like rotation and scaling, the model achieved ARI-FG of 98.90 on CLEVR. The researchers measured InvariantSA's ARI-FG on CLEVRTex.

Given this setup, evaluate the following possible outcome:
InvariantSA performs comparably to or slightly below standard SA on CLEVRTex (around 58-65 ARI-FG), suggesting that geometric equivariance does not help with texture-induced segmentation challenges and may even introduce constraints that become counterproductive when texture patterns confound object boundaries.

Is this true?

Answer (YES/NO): NO